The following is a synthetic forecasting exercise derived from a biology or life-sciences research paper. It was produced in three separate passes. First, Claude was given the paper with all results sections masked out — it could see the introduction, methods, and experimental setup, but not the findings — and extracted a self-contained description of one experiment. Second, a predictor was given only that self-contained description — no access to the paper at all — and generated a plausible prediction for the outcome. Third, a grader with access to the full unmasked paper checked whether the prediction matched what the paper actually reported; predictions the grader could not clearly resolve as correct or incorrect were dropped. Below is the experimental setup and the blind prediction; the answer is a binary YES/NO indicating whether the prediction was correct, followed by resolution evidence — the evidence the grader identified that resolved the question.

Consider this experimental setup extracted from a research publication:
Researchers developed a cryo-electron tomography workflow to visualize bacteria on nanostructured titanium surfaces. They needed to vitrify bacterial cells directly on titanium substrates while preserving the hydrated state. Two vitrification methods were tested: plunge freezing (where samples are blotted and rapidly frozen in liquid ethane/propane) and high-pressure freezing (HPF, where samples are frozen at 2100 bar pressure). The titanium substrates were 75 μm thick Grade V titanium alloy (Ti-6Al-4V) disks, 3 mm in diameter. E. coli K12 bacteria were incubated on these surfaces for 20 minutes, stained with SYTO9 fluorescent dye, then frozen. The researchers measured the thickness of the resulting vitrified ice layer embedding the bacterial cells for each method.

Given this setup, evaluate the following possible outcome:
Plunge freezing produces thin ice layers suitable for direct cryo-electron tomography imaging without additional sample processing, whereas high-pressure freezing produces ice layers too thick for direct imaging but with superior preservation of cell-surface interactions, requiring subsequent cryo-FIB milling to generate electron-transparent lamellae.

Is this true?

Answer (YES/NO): NO